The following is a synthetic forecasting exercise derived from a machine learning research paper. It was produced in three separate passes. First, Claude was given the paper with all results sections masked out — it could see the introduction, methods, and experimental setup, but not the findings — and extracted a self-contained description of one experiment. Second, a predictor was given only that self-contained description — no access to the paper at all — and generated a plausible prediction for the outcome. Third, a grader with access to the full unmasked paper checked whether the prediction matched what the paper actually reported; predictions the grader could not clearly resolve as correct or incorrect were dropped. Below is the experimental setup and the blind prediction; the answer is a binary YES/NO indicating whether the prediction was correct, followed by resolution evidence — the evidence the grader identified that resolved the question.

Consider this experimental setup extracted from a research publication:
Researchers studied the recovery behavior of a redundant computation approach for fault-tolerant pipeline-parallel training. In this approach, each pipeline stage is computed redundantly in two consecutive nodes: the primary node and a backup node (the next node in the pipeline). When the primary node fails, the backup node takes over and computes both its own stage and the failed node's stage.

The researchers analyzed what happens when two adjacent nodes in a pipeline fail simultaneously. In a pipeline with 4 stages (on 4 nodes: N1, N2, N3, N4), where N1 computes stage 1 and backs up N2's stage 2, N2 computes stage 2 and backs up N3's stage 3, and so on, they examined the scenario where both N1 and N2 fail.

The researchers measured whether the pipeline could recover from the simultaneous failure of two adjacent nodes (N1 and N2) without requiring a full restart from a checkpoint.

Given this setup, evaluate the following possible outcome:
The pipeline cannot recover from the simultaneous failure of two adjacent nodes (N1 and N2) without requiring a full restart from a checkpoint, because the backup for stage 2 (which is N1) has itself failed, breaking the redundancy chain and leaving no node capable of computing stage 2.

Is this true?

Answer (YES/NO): YES